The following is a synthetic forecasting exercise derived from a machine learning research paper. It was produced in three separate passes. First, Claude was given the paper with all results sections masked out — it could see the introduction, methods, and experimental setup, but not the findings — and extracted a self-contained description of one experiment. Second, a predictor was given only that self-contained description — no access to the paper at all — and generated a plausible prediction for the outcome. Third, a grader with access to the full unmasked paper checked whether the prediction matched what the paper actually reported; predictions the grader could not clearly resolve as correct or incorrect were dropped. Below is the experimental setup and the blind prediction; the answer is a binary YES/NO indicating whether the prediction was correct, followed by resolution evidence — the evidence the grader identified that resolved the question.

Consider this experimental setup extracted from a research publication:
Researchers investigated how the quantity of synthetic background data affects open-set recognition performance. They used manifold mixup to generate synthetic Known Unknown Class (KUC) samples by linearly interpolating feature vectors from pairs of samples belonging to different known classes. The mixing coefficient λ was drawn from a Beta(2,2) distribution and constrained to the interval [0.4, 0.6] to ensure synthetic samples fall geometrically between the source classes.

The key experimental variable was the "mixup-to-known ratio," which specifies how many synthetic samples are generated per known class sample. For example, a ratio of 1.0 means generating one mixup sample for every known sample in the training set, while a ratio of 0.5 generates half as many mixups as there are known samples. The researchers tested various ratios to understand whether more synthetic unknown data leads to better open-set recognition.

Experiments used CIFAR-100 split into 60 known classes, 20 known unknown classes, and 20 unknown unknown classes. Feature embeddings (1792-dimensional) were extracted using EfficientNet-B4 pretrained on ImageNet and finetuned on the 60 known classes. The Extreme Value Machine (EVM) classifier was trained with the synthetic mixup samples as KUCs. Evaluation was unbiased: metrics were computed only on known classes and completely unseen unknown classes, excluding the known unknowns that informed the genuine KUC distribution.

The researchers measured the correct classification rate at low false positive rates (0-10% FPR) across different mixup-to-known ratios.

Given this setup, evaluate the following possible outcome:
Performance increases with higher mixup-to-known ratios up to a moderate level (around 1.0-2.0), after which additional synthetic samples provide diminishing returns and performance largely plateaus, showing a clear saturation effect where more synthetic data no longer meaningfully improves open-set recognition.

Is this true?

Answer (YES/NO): NO